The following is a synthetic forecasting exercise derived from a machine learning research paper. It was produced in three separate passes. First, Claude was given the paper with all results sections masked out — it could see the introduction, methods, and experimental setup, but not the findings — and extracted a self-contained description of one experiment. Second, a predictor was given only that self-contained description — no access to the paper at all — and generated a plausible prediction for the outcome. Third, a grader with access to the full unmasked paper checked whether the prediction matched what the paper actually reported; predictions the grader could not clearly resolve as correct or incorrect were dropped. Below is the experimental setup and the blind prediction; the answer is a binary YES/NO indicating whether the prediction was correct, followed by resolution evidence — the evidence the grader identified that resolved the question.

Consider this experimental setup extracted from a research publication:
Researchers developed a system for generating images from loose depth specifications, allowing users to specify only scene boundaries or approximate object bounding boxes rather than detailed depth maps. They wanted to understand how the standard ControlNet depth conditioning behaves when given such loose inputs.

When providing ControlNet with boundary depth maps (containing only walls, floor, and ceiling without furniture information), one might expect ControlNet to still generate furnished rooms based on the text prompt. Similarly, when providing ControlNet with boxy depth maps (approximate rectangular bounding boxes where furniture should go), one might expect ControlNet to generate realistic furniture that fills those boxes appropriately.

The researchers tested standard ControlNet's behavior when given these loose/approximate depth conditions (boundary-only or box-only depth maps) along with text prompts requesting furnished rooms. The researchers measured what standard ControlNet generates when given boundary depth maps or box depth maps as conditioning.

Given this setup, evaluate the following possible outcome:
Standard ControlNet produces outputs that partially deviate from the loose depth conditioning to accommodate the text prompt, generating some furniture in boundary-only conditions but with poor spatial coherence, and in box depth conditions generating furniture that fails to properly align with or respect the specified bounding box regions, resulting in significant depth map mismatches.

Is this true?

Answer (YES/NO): NO